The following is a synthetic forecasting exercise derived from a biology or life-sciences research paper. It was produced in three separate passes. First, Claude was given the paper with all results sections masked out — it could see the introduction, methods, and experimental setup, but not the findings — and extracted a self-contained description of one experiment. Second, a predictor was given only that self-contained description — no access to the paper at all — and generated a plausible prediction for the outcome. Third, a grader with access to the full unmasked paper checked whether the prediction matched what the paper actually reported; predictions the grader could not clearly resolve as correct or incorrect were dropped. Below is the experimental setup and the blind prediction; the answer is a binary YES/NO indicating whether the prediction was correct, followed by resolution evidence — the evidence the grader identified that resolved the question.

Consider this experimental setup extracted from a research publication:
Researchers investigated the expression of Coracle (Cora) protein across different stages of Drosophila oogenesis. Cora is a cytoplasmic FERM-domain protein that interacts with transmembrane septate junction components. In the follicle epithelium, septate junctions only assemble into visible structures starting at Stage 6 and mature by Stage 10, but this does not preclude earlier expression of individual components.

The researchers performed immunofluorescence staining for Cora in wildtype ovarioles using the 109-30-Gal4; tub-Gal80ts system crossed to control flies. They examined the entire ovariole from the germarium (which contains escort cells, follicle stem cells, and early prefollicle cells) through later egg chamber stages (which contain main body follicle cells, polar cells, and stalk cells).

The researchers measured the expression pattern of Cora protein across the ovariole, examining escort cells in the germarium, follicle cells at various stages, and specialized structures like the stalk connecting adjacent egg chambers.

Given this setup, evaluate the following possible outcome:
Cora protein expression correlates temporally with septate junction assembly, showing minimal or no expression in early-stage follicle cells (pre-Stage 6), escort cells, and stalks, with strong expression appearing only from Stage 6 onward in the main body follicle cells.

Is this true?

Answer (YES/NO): NO